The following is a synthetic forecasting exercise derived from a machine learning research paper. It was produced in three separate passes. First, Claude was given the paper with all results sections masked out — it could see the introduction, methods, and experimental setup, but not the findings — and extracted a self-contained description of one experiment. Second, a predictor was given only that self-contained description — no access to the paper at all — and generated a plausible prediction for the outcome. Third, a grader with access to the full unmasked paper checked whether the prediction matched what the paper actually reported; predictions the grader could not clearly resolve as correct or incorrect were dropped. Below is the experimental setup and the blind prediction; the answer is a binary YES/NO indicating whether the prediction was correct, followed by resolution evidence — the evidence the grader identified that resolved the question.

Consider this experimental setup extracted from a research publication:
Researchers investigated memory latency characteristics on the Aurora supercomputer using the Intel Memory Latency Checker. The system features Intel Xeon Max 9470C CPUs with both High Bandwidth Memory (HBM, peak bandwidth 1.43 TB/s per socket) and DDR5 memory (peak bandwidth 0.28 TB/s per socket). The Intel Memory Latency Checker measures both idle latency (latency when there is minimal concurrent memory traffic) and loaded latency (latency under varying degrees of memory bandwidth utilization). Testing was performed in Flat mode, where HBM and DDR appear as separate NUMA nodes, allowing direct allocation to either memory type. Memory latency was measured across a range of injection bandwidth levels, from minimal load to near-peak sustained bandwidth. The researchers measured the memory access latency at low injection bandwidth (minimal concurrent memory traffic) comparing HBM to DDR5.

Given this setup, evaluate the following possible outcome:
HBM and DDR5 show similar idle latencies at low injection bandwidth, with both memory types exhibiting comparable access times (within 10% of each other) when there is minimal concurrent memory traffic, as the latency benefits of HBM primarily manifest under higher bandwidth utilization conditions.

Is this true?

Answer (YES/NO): NO